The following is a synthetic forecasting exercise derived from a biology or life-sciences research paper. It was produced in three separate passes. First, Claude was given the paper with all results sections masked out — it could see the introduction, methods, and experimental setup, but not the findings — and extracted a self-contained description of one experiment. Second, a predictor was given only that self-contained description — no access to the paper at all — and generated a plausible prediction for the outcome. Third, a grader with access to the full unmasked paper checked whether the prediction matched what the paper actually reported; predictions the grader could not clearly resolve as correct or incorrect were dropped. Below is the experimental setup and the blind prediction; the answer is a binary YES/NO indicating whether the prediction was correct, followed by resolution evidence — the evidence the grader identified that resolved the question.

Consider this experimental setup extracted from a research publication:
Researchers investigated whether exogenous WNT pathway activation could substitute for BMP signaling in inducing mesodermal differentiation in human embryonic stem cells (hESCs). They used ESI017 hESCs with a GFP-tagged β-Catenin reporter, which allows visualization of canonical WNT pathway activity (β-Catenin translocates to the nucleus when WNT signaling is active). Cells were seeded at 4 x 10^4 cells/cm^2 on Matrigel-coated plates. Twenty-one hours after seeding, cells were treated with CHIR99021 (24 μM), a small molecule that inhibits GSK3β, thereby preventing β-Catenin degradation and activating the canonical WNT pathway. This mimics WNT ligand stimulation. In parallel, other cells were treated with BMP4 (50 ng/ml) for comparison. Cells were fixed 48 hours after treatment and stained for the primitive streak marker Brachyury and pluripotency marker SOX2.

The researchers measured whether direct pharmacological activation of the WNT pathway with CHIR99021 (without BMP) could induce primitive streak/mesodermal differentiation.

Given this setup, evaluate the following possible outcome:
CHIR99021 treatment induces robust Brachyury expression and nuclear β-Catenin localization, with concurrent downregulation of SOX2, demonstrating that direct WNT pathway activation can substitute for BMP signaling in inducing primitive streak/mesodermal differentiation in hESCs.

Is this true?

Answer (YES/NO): NO